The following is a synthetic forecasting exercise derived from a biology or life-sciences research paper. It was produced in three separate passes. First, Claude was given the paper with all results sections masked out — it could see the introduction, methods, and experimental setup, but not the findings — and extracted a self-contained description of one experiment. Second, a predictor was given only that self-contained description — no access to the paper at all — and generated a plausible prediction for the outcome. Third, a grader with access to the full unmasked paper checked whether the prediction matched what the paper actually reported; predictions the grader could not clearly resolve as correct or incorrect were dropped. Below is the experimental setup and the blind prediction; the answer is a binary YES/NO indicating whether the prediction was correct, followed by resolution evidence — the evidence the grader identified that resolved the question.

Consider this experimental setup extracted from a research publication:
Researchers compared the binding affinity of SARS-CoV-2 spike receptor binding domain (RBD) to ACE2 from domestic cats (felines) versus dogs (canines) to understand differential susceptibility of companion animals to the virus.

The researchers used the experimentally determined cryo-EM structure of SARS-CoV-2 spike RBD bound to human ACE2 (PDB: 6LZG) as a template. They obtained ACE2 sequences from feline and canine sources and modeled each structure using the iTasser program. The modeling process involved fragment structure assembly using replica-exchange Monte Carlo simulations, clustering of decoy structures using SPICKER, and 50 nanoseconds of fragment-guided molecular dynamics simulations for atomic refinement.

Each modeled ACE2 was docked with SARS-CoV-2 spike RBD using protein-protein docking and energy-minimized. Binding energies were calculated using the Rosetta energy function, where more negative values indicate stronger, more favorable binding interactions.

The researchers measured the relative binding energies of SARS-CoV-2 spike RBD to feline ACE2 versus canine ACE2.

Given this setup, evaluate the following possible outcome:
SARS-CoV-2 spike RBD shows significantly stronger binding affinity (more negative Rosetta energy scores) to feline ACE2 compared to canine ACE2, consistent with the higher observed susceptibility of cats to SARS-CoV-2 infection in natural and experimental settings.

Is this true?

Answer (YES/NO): YES